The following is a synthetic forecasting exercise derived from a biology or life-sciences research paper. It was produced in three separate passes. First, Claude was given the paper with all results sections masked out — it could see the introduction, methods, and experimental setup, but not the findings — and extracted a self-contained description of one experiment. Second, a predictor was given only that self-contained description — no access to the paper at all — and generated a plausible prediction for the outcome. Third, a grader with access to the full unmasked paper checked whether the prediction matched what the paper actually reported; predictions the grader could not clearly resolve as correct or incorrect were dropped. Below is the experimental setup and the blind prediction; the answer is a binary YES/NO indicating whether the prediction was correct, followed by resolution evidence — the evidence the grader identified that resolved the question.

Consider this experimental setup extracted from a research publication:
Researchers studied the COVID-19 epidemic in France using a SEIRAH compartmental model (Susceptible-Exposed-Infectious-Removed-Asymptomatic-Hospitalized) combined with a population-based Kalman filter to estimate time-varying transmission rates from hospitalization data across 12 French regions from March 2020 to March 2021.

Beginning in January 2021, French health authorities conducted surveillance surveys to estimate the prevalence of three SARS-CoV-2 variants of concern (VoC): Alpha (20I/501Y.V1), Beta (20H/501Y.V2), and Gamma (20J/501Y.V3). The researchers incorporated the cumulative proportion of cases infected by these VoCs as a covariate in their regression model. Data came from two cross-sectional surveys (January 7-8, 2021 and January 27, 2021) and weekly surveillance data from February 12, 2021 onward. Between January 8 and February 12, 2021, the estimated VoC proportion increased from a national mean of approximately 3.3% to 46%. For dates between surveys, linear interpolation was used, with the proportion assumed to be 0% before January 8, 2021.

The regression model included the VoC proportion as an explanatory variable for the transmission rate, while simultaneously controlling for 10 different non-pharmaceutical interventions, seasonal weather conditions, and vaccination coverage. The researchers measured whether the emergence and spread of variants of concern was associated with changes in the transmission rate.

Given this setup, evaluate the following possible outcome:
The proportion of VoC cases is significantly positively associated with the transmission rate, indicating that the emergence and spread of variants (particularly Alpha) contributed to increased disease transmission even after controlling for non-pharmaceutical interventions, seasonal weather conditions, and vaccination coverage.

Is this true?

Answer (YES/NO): YES